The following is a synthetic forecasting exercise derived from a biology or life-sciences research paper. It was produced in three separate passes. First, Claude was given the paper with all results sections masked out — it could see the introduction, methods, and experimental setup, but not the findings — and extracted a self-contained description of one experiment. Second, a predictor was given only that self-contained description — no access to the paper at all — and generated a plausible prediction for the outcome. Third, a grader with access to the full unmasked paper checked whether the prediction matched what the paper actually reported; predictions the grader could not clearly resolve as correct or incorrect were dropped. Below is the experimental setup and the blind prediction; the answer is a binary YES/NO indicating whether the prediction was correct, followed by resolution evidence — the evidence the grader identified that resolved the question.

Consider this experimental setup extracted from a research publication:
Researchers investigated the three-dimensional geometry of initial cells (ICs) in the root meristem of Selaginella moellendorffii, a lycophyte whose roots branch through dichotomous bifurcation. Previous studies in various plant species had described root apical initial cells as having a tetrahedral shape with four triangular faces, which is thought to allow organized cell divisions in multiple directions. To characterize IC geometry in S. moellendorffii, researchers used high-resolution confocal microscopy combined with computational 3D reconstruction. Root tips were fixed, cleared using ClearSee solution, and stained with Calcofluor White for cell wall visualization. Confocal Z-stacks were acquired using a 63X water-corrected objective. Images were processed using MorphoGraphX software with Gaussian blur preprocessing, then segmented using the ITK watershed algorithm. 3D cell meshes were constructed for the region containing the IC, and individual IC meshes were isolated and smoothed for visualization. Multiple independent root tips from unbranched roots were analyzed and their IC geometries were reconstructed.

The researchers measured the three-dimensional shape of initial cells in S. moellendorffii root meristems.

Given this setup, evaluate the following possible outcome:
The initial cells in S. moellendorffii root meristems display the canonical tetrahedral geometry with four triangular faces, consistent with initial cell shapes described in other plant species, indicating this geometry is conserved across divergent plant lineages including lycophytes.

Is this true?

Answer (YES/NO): NO